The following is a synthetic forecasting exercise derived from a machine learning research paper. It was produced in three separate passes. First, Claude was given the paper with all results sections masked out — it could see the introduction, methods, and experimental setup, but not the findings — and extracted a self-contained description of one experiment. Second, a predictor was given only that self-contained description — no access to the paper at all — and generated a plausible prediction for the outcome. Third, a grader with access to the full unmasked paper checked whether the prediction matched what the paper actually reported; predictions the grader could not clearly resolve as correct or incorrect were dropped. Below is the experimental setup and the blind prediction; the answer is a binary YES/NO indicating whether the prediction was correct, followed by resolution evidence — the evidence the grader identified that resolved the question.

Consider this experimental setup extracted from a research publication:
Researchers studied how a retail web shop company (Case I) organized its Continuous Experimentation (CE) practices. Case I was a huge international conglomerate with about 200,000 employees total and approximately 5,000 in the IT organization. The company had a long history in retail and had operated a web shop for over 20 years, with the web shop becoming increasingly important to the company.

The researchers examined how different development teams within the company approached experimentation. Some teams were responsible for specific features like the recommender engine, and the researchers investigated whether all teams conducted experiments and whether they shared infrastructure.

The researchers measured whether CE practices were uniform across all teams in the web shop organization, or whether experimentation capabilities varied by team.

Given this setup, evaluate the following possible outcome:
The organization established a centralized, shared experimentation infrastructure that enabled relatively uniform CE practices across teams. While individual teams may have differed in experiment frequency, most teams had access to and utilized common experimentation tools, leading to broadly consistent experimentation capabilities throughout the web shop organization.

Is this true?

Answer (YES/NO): NO